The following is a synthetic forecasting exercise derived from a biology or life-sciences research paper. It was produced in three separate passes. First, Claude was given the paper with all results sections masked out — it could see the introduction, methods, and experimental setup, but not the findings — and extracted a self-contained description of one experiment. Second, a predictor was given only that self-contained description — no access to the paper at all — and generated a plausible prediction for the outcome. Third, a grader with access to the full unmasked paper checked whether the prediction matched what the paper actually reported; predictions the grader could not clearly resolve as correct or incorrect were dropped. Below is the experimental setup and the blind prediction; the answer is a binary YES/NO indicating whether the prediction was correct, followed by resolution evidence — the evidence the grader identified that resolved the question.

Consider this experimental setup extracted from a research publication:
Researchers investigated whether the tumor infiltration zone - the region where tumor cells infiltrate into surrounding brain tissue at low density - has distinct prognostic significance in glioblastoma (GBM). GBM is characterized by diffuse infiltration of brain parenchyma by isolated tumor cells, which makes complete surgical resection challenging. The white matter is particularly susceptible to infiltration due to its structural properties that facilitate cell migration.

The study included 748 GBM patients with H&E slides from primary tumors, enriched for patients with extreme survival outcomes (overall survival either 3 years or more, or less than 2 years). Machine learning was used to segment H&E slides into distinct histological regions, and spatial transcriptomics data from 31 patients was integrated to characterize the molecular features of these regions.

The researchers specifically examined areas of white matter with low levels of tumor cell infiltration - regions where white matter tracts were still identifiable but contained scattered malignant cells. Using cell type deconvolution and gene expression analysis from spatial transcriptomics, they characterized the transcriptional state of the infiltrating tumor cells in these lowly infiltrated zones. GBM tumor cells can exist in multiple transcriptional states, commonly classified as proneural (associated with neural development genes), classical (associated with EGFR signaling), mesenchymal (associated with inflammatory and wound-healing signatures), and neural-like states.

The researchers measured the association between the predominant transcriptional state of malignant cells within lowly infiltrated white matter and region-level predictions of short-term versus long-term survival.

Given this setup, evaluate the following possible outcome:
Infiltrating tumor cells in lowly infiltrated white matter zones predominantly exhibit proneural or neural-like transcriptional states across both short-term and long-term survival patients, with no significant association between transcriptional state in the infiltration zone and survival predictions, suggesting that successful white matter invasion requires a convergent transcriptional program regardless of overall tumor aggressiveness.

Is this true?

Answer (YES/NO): NO